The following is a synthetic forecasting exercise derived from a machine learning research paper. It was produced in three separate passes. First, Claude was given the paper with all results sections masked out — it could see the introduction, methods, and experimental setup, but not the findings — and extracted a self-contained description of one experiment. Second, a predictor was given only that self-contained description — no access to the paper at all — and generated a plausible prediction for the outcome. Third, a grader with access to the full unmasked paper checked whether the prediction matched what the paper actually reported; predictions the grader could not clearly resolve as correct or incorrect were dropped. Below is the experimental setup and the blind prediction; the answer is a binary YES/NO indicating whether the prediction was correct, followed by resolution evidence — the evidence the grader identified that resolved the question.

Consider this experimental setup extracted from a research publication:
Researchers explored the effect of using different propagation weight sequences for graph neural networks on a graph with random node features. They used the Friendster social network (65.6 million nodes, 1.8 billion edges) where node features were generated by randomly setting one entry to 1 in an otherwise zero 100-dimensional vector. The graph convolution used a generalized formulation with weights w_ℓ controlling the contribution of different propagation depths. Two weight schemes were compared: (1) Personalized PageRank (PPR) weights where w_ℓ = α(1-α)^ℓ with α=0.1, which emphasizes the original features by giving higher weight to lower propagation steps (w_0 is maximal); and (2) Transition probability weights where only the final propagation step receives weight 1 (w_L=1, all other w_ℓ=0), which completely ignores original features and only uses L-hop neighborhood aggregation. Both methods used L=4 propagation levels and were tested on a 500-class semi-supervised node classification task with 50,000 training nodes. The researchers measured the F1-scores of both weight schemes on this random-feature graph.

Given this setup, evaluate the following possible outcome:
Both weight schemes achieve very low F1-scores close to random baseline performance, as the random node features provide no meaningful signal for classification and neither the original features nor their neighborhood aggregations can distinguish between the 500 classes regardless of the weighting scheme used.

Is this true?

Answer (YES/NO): NO